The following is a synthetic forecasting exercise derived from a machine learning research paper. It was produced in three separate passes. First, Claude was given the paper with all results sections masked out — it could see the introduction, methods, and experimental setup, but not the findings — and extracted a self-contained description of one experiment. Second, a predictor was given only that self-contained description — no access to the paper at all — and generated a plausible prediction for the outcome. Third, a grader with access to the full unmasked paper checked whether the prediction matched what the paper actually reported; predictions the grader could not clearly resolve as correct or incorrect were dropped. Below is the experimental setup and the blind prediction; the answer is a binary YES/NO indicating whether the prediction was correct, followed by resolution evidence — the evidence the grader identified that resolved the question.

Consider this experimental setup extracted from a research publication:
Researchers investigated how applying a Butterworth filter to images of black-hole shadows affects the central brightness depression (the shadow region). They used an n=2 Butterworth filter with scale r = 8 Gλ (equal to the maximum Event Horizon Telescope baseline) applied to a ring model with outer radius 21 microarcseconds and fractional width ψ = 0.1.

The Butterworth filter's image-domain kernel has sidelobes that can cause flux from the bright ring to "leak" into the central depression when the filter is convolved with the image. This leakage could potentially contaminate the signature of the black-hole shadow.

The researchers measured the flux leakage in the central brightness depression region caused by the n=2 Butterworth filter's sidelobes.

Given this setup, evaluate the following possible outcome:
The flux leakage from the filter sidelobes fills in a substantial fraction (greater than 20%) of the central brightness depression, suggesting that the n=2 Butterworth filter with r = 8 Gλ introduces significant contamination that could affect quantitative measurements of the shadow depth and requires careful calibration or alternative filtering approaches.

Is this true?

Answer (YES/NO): NO